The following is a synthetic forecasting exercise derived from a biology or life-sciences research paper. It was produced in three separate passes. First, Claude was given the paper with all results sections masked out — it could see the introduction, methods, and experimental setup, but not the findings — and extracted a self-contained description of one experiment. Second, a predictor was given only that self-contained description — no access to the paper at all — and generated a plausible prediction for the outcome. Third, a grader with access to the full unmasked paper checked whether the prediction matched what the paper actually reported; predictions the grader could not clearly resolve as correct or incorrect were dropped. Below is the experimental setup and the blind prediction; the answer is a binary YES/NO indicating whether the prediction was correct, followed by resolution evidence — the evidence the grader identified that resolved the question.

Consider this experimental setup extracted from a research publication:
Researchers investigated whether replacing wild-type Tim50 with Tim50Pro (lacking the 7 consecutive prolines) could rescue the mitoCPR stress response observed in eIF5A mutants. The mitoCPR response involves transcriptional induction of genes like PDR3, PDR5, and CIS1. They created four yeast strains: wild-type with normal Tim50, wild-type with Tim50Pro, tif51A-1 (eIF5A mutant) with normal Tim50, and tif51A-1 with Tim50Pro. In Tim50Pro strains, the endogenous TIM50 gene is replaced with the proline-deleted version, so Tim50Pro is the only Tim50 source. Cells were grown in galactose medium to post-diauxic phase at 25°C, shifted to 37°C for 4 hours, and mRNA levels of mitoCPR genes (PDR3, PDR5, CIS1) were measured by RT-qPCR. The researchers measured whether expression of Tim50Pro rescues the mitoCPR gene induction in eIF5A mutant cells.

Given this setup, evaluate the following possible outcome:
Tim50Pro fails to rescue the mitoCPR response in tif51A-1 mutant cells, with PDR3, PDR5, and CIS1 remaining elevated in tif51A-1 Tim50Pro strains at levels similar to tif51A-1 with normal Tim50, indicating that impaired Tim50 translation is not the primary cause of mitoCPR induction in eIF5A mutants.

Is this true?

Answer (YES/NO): NO